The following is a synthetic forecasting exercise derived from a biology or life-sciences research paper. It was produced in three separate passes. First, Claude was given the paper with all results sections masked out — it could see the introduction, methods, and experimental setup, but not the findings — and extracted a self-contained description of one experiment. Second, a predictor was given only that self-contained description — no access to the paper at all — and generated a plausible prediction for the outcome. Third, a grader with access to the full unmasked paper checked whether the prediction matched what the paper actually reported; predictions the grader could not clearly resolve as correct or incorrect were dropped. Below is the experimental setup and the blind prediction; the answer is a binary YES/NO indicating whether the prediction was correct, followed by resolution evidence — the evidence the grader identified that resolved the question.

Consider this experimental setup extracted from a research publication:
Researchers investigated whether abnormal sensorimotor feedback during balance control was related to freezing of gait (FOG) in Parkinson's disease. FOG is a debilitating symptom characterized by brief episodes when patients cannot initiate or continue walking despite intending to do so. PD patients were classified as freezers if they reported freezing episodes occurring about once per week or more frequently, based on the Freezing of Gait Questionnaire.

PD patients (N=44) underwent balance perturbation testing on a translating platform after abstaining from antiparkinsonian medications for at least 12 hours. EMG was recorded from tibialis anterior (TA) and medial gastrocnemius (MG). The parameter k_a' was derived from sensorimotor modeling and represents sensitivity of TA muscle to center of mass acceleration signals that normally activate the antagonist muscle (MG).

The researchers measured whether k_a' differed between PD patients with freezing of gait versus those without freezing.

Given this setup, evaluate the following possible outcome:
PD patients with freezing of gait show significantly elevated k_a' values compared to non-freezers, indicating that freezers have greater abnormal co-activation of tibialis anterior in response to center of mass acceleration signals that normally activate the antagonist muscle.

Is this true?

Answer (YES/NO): NO